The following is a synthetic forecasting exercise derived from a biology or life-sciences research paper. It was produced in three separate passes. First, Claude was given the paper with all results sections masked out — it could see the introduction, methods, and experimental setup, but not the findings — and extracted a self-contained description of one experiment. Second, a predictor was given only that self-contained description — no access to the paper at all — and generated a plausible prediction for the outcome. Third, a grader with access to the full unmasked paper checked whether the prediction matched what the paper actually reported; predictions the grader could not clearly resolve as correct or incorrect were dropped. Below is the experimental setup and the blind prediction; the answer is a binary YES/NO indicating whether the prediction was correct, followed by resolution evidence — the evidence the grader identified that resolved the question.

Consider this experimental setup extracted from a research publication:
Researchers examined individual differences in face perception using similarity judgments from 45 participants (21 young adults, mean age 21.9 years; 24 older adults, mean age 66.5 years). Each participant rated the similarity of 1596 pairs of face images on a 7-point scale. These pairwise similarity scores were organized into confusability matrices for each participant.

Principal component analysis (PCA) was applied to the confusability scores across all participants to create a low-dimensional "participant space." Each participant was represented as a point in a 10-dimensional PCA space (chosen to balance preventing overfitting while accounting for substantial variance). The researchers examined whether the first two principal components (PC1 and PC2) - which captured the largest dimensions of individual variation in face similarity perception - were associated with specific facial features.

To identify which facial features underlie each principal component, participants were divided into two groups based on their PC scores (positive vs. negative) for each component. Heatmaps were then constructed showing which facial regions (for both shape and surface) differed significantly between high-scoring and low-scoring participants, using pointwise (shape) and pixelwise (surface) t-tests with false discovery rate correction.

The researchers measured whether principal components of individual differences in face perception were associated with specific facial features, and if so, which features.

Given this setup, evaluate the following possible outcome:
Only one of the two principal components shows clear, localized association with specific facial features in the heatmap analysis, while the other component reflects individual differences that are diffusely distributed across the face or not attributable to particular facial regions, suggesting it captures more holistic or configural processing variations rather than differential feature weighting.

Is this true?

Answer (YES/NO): NO